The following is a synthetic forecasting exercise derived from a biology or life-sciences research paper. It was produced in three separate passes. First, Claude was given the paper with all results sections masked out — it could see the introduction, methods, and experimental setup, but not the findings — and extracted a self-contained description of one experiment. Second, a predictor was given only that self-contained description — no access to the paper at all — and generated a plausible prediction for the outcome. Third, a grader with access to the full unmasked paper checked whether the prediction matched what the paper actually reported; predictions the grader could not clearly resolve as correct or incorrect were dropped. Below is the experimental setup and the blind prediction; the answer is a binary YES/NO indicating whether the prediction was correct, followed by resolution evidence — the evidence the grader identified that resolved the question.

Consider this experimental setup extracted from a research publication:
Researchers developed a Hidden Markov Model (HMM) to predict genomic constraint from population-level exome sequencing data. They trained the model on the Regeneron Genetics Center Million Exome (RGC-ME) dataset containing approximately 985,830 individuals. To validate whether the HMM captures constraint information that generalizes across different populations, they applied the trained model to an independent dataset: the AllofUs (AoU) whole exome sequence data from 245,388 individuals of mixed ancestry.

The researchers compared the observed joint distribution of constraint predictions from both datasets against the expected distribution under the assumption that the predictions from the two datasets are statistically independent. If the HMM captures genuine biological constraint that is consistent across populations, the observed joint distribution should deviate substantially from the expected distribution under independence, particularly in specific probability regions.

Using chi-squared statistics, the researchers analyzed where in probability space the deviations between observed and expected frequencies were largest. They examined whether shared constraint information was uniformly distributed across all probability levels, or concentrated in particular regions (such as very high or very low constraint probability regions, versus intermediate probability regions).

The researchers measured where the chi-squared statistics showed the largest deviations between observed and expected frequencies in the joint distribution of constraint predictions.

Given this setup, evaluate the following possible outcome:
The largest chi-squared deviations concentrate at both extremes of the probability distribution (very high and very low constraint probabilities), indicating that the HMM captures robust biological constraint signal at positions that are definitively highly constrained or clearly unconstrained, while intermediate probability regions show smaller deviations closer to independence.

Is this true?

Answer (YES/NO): YES